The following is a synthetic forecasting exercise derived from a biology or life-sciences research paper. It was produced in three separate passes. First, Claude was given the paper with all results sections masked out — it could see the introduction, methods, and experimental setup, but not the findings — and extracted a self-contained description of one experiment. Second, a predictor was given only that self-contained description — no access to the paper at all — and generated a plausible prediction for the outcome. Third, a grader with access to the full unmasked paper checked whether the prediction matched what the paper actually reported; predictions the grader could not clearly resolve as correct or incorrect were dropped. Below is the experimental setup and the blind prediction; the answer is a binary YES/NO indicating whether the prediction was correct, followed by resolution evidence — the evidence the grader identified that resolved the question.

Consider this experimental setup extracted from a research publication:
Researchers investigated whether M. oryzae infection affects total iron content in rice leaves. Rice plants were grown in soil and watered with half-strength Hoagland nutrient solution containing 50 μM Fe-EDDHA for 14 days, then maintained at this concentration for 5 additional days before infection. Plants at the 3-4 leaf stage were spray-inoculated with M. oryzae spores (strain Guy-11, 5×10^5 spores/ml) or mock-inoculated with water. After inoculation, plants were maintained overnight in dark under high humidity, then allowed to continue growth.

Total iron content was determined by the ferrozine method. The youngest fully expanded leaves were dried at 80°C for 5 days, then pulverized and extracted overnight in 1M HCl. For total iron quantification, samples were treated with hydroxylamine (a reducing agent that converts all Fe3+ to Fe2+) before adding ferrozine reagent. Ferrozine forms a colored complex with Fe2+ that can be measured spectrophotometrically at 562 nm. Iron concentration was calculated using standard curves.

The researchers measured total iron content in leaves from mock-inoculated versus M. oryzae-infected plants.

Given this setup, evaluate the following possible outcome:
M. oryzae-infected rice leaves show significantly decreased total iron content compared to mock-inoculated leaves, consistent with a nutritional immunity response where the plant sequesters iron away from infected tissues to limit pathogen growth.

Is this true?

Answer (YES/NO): NO